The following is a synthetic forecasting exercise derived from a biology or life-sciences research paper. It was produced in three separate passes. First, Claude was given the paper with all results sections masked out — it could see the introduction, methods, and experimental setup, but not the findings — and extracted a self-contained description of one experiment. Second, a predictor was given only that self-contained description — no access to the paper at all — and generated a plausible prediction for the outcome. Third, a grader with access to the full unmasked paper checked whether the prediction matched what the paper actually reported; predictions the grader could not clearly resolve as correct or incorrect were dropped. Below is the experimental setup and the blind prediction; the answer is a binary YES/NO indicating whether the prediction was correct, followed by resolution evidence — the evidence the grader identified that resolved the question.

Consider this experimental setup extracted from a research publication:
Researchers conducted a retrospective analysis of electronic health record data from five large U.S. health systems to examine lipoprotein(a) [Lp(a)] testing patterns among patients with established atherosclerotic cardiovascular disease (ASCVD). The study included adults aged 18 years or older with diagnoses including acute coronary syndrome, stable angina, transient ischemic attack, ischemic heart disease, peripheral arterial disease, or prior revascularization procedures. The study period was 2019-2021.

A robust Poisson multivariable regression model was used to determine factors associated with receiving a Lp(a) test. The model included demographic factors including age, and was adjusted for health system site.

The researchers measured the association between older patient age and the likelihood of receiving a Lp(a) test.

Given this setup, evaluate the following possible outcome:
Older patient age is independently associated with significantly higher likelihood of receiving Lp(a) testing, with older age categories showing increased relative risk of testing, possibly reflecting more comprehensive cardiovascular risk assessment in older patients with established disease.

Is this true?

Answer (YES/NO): NO